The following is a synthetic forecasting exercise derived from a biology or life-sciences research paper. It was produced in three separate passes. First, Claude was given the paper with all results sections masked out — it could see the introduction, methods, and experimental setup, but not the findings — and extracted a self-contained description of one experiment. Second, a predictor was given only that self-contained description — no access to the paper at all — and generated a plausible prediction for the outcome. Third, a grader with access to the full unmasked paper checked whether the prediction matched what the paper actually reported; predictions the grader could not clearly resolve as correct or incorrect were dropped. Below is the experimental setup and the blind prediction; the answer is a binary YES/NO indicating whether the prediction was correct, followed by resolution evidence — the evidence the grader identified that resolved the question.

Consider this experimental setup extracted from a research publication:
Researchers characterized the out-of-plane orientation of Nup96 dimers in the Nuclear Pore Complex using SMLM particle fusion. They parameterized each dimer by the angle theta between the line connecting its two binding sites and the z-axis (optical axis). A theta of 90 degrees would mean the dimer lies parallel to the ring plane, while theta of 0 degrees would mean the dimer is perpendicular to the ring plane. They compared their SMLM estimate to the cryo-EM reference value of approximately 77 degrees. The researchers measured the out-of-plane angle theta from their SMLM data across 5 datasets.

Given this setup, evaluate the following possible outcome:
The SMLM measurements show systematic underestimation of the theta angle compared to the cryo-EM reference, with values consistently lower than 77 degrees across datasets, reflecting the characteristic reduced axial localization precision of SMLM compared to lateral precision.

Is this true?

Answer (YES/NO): YES